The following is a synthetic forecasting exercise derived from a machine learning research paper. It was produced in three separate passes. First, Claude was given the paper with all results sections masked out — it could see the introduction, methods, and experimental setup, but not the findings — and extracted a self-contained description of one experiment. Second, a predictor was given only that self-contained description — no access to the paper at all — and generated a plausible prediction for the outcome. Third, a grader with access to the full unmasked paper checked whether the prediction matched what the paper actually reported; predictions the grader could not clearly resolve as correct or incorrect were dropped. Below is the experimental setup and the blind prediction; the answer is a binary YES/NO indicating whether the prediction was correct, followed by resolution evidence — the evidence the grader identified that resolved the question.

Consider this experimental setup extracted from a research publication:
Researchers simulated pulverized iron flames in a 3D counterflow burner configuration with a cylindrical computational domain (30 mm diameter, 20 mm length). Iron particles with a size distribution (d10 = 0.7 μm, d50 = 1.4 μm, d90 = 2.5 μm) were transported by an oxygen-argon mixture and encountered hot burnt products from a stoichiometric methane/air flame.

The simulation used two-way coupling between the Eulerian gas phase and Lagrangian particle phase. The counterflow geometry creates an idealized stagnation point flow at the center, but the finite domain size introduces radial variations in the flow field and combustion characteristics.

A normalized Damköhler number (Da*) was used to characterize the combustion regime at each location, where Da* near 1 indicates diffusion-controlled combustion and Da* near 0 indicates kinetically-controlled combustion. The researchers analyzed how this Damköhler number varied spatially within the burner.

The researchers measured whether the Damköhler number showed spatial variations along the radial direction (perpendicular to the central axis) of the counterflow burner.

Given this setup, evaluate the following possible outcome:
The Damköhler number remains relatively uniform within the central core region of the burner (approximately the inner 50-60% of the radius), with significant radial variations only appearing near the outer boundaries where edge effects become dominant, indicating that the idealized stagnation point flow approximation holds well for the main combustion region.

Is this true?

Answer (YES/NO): NO